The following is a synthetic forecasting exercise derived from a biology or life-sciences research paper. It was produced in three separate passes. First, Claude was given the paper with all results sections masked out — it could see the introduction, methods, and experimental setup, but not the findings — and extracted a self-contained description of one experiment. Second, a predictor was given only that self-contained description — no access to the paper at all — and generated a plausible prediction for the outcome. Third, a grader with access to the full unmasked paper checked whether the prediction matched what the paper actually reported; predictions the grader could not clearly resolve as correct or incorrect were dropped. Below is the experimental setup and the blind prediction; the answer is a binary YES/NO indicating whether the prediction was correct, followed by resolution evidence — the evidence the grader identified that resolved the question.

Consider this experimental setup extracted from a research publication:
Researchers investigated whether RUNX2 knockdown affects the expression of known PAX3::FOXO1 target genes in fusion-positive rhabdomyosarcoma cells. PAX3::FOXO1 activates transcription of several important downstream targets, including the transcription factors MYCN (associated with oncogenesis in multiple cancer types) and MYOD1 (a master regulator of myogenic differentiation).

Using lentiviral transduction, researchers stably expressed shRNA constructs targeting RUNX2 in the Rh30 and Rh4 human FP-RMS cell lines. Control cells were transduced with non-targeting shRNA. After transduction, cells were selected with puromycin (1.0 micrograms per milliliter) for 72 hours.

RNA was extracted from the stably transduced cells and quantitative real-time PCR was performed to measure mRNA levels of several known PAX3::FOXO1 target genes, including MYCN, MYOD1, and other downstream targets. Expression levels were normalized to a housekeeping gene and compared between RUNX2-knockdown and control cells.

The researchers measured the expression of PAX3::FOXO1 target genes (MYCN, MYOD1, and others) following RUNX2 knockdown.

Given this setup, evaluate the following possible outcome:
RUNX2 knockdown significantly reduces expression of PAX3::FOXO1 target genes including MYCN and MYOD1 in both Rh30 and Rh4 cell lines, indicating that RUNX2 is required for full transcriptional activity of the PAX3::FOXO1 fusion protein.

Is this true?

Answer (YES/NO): NO